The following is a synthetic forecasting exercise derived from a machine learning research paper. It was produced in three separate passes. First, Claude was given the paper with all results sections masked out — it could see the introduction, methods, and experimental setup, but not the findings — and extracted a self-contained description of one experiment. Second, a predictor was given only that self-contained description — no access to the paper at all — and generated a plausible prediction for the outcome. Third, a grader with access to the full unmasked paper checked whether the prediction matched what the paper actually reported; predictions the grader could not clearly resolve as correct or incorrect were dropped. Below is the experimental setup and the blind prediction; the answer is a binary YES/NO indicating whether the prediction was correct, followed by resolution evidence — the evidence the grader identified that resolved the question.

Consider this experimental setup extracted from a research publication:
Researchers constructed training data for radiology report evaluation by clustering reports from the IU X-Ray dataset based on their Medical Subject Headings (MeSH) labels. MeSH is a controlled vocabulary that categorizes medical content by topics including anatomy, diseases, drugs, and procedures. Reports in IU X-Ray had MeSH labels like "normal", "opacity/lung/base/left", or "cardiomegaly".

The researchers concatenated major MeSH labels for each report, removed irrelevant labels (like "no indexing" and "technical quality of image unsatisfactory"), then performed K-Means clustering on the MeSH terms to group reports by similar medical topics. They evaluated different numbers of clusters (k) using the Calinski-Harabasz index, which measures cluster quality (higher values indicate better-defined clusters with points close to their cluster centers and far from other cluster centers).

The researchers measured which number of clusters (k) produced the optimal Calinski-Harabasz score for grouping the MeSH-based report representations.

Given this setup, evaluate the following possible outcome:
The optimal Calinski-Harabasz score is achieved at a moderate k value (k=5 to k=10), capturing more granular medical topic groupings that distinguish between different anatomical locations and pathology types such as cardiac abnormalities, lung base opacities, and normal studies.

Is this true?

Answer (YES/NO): YES